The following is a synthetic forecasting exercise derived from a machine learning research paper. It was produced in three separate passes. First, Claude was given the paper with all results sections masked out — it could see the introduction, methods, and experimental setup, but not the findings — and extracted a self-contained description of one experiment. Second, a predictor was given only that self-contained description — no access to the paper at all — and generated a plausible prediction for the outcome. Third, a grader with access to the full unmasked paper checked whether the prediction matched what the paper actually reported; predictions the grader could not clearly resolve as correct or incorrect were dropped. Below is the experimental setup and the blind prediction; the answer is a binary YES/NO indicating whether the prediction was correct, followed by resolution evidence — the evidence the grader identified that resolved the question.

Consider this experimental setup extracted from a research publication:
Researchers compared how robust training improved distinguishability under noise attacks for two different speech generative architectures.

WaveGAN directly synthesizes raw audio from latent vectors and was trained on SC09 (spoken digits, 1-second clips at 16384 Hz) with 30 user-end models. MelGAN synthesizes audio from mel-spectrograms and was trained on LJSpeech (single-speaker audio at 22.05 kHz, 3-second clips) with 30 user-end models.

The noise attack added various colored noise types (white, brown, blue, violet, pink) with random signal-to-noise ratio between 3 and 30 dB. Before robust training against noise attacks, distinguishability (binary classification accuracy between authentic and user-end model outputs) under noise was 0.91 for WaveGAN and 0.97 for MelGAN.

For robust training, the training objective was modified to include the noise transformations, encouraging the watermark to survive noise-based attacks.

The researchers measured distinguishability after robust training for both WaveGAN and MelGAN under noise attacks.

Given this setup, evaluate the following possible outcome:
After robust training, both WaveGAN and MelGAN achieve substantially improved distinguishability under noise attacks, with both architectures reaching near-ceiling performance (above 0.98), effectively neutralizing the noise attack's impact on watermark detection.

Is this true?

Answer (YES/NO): NO